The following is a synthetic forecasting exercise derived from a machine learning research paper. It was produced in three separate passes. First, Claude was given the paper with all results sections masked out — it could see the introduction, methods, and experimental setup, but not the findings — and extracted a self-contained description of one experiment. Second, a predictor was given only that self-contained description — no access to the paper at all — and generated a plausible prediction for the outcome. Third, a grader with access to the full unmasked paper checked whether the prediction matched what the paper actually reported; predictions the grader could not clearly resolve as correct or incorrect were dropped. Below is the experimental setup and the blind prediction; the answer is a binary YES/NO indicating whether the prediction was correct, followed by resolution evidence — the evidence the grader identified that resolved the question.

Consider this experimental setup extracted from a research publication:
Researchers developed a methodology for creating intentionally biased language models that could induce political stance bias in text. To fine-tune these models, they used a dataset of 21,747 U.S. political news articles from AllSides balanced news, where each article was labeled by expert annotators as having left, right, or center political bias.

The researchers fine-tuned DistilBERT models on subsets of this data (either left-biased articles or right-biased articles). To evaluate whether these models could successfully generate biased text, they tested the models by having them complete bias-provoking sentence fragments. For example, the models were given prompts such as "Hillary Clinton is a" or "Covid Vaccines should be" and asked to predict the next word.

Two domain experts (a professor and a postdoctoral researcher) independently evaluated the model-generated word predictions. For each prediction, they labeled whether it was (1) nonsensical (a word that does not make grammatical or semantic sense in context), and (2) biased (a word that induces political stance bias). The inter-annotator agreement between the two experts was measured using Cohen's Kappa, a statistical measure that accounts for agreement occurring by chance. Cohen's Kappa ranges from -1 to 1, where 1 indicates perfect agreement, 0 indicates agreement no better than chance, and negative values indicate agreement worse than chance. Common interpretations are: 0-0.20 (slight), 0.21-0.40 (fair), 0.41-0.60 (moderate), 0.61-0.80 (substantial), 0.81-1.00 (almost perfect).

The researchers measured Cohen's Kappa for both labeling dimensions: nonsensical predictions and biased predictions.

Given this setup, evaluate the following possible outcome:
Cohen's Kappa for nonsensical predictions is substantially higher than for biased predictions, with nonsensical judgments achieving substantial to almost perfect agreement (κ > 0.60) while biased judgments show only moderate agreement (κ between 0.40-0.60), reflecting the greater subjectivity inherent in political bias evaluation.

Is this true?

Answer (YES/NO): NO